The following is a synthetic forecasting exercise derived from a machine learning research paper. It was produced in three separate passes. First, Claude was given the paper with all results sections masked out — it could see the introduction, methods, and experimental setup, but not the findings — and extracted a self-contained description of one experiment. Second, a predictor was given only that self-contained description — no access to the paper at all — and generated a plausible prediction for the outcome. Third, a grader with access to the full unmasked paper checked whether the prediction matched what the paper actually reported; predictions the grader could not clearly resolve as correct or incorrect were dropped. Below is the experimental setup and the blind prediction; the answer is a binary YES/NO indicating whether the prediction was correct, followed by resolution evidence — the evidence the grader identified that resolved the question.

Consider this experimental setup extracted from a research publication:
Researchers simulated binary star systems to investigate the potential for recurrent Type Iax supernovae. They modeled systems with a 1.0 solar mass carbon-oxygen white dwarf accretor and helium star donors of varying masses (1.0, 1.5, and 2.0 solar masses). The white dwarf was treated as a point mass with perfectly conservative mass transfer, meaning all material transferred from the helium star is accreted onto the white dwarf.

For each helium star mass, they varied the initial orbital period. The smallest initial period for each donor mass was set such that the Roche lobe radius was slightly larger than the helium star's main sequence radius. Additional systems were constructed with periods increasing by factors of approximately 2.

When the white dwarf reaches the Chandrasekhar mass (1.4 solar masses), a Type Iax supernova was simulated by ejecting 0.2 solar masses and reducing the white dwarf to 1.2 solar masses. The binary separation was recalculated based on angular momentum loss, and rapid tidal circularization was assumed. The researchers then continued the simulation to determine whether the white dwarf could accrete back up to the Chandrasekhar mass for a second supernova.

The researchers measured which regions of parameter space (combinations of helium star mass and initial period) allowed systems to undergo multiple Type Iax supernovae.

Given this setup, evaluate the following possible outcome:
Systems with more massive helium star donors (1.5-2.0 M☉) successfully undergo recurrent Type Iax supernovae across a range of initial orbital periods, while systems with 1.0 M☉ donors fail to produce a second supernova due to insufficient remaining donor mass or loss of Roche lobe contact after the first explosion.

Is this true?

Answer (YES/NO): NO